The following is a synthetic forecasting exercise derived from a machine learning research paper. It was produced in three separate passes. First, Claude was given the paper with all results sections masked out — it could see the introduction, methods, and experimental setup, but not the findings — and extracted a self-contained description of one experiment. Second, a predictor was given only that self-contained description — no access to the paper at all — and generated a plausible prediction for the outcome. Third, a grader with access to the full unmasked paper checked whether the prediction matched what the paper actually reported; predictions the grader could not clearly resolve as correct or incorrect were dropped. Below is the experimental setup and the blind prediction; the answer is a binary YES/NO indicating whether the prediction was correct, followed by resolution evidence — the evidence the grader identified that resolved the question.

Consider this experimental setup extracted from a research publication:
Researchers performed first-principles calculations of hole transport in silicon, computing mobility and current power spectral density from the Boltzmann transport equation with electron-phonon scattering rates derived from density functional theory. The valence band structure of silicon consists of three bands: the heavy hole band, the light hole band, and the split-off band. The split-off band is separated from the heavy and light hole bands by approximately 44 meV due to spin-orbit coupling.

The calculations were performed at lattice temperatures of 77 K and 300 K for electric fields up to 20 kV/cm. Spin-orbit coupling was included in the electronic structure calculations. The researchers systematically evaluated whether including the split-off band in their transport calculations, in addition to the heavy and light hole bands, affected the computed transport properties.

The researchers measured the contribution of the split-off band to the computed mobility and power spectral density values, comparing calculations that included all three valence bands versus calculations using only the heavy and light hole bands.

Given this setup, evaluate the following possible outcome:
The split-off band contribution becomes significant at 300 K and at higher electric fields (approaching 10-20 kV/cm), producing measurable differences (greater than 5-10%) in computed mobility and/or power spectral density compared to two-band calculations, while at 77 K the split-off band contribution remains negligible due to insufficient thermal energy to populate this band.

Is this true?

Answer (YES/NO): NO